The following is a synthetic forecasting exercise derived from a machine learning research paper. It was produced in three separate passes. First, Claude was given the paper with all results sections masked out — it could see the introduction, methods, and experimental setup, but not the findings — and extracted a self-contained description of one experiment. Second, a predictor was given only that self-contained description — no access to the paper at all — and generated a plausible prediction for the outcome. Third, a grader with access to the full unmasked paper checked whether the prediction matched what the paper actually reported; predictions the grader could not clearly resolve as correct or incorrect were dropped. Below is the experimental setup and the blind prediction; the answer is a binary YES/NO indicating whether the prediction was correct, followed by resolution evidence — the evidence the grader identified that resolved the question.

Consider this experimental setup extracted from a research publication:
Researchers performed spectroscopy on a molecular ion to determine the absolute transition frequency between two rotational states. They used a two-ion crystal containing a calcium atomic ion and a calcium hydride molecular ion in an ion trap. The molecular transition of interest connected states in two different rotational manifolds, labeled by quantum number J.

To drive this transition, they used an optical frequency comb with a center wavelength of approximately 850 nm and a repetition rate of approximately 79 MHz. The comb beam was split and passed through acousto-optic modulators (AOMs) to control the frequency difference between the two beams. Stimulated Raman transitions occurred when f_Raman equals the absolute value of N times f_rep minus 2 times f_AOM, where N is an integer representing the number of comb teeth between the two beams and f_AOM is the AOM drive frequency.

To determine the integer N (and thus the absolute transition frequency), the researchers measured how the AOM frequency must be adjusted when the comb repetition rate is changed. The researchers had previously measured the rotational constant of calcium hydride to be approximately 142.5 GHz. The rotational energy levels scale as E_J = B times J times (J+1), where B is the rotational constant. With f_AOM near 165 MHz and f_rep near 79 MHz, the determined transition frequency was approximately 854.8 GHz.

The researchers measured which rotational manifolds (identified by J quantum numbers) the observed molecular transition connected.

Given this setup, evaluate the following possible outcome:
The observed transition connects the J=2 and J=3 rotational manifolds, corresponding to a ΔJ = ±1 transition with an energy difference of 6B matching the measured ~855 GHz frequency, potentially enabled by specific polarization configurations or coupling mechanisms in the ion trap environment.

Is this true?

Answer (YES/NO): NO